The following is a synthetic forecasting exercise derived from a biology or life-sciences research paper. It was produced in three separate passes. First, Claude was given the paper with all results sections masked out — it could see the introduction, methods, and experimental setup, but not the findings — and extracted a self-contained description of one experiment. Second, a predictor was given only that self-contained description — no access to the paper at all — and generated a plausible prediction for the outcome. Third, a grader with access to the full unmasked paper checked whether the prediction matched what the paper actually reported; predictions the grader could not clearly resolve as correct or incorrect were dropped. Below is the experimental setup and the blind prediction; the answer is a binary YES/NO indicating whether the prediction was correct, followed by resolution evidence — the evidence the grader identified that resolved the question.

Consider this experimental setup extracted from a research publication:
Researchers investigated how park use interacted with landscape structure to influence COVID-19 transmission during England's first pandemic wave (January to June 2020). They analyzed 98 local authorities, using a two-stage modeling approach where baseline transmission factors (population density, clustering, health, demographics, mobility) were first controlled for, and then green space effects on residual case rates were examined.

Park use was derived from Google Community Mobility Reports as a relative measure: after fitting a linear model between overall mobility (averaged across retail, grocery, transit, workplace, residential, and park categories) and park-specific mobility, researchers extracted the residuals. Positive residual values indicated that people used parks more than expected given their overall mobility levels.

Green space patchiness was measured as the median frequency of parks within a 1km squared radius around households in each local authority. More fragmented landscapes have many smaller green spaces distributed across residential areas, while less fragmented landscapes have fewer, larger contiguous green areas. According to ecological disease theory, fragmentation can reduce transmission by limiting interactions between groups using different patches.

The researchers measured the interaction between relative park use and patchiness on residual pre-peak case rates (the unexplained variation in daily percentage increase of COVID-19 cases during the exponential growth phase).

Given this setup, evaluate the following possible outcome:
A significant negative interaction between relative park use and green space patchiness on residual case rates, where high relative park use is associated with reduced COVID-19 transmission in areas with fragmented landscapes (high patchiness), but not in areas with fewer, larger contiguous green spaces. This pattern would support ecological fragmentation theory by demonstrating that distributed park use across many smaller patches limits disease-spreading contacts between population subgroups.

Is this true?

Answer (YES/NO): NO